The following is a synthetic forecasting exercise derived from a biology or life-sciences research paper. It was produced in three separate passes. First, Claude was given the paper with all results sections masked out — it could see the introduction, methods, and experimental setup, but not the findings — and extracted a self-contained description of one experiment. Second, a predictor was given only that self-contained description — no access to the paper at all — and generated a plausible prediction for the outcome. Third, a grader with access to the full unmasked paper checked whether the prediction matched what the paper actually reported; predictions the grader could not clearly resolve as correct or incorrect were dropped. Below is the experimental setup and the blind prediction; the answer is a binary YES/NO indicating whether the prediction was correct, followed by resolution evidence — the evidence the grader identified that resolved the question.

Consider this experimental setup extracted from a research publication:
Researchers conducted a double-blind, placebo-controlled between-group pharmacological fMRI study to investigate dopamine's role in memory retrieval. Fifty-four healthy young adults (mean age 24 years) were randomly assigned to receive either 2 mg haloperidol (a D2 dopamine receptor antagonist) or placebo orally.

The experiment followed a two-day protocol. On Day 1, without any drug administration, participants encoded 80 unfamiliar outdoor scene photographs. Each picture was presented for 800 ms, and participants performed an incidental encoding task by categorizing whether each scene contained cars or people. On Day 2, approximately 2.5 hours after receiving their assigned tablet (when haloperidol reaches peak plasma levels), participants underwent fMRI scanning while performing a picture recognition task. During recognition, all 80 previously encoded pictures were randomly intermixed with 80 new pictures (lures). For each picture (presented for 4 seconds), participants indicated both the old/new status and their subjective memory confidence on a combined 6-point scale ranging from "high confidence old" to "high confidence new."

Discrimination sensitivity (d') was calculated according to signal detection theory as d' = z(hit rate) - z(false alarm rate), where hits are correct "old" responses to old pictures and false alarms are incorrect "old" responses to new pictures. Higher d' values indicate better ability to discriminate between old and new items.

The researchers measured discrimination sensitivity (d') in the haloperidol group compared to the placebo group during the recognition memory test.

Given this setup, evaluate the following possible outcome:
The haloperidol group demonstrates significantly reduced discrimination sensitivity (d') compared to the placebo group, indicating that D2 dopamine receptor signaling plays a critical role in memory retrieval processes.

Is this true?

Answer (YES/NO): NO